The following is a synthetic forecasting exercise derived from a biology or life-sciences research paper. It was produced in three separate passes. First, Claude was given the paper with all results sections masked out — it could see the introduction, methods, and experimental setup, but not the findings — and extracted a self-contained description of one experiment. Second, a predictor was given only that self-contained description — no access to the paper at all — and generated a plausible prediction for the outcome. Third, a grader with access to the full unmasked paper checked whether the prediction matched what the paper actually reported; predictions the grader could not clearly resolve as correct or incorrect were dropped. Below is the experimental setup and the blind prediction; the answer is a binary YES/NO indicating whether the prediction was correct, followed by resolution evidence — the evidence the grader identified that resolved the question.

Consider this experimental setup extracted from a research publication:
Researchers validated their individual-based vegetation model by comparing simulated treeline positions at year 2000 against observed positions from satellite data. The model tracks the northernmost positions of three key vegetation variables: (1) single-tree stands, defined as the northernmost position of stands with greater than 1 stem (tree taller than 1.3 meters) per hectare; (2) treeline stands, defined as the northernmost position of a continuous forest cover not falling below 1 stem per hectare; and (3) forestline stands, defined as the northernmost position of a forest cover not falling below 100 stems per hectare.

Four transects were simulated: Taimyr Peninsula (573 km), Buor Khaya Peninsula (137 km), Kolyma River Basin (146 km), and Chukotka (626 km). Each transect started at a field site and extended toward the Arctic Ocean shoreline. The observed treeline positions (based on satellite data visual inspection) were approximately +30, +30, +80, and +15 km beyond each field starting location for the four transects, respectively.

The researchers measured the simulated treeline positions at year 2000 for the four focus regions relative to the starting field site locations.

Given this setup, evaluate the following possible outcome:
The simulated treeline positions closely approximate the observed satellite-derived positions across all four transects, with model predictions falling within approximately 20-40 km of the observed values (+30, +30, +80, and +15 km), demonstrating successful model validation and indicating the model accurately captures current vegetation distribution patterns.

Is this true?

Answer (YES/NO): NO